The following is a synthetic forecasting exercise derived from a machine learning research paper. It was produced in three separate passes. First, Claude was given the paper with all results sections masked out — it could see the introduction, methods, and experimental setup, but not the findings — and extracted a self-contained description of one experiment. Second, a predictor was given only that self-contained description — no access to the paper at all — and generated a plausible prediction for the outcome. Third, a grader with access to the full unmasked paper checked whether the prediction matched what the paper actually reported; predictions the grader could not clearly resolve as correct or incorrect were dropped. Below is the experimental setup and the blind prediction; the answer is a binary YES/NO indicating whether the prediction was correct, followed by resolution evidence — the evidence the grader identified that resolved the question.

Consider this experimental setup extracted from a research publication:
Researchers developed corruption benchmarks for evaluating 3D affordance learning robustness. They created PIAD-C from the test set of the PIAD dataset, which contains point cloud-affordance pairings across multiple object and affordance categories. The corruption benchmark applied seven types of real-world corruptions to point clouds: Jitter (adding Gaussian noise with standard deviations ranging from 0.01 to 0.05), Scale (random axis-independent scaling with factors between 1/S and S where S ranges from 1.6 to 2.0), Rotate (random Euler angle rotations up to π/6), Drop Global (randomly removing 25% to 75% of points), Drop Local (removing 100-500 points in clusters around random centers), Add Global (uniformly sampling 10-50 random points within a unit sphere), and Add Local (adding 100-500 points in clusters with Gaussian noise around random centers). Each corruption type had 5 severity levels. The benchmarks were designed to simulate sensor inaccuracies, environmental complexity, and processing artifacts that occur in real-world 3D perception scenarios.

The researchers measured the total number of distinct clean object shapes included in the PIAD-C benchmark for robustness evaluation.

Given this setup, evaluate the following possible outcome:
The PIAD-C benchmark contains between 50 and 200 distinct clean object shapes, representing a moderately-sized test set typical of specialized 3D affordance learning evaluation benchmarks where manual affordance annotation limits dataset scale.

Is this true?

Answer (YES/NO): NO